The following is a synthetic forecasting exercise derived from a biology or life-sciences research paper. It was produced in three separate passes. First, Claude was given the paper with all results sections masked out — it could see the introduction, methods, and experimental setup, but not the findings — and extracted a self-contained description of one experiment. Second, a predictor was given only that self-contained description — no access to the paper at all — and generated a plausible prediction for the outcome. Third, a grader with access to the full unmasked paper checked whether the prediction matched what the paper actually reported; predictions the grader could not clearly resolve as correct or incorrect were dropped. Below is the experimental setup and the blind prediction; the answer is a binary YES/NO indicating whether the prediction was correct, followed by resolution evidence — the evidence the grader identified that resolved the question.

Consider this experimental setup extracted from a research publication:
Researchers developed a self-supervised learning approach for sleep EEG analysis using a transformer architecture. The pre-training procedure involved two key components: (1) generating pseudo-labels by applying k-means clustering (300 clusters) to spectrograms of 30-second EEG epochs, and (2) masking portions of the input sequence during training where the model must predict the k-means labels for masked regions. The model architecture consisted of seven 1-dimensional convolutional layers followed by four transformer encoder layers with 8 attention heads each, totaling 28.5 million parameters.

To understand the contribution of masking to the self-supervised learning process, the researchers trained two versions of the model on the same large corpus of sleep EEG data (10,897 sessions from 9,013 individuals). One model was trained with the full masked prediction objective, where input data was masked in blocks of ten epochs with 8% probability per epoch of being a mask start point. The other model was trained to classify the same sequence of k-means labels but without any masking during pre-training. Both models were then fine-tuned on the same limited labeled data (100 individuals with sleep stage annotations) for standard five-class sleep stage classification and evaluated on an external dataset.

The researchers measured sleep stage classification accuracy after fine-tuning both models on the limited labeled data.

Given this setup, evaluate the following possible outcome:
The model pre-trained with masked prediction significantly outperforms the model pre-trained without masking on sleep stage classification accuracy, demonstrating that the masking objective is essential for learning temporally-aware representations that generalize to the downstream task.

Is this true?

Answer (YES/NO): YES